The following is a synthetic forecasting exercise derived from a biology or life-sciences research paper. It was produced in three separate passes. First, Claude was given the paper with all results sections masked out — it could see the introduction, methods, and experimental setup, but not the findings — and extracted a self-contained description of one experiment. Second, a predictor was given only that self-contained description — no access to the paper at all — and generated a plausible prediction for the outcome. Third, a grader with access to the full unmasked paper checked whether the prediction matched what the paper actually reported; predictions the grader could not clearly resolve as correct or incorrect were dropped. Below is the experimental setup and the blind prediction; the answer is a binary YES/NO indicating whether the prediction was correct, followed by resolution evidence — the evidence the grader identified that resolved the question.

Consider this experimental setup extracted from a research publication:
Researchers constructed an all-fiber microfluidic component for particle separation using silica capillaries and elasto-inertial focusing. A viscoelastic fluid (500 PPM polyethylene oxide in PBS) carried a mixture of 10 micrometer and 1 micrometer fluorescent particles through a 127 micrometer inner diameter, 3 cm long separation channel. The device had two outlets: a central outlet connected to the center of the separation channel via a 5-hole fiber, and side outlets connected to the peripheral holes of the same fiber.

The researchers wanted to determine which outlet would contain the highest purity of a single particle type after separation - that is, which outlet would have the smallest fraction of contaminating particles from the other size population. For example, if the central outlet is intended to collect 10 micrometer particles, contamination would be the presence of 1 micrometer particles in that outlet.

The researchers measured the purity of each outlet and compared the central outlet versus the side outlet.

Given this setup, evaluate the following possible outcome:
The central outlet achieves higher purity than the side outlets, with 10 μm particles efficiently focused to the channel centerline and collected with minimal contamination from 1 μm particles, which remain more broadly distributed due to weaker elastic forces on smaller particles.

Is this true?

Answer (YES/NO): NO